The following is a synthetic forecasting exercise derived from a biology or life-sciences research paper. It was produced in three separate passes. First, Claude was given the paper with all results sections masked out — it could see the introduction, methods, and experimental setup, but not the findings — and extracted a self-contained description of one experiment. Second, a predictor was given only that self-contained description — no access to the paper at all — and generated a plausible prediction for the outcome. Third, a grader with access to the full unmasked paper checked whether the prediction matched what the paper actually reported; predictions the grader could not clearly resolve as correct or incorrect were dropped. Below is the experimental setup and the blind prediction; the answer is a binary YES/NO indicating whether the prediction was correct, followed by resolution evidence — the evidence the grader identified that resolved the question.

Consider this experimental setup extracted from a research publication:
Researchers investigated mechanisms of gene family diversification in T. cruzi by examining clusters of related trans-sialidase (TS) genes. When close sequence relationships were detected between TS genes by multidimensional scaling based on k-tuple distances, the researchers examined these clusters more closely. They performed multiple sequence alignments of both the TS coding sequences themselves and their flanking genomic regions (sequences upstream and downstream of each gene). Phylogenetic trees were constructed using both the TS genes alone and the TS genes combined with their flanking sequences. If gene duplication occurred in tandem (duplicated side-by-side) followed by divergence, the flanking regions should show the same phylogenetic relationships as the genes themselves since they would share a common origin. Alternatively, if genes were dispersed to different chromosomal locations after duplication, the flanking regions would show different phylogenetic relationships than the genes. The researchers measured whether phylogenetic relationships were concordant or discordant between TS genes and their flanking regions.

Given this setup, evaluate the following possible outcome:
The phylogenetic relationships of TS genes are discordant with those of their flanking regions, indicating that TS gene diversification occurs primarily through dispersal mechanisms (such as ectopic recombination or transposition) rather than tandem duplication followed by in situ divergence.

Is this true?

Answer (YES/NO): NO